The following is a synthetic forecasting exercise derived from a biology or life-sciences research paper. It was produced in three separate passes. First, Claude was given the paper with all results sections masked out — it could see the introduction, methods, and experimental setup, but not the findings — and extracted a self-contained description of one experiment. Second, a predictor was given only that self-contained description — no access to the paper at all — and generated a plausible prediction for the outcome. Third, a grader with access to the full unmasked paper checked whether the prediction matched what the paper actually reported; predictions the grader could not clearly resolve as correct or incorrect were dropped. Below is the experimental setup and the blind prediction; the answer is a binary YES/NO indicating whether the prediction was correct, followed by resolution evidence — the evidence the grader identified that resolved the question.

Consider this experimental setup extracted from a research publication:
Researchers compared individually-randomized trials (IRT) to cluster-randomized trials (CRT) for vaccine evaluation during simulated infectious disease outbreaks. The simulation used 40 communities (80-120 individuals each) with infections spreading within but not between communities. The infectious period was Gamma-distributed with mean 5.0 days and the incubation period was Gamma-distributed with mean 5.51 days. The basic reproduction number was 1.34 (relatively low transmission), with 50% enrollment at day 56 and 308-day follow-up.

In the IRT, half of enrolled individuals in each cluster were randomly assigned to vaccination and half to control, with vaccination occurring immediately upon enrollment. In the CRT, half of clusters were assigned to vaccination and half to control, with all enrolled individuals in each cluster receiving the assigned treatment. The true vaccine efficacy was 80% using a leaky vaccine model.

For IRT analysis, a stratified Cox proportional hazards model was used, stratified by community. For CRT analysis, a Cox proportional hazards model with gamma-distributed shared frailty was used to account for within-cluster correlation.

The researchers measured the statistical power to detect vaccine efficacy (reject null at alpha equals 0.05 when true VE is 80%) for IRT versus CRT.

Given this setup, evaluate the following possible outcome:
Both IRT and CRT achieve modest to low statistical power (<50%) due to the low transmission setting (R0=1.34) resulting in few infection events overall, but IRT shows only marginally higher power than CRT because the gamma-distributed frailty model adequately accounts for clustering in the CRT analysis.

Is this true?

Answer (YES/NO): NO